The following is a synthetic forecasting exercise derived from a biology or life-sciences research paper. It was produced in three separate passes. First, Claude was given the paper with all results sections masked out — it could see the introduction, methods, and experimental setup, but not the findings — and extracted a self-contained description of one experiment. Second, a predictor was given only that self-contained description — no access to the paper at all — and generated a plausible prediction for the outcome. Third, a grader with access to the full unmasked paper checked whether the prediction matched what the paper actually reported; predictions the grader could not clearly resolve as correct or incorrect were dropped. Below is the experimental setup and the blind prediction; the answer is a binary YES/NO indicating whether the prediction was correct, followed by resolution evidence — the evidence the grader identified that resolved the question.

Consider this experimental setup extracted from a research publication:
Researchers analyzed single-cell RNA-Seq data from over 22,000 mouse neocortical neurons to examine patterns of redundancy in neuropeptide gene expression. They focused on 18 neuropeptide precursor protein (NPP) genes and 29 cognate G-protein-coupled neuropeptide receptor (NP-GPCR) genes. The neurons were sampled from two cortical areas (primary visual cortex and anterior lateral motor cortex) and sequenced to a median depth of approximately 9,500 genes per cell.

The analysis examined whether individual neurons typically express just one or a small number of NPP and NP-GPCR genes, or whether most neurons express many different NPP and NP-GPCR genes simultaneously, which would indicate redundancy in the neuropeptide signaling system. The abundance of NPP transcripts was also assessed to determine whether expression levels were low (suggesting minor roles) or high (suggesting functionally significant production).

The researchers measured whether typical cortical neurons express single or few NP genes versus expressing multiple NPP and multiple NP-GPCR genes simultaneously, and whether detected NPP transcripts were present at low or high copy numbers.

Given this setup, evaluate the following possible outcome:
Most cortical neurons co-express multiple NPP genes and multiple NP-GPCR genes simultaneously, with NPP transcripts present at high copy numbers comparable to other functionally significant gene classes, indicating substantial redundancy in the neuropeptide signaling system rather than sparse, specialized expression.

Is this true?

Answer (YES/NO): YES